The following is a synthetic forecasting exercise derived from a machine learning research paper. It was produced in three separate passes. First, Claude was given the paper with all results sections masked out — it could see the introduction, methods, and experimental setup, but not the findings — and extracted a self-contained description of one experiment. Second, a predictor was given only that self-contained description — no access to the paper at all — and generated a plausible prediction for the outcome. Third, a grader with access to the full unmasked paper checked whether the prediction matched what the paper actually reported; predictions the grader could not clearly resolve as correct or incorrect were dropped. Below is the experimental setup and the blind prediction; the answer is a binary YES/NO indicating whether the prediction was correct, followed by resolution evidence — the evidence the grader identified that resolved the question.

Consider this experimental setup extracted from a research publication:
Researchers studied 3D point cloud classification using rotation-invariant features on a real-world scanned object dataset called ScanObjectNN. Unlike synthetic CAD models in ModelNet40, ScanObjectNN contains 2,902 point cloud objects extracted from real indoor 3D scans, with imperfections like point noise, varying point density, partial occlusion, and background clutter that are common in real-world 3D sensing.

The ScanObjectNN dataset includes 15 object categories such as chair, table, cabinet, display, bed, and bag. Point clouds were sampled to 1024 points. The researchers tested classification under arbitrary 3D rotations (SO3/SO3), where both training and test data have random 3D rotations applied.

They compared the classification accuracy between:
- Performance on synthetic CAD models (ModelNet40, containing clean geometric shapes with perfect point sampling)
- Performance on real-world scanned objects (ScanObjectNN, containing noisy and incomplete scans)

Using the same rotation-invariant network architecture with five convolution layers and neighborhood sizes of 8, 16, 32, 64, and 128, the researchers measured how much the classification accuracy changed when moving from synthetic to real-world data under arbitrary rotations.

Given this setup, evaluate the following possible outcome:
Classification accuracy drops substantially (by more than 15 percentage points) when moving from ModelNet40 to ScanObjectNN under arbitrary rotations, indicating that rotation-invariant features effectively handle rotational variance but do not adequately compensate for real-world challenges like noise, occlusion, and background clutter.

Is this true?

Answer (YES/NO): NO